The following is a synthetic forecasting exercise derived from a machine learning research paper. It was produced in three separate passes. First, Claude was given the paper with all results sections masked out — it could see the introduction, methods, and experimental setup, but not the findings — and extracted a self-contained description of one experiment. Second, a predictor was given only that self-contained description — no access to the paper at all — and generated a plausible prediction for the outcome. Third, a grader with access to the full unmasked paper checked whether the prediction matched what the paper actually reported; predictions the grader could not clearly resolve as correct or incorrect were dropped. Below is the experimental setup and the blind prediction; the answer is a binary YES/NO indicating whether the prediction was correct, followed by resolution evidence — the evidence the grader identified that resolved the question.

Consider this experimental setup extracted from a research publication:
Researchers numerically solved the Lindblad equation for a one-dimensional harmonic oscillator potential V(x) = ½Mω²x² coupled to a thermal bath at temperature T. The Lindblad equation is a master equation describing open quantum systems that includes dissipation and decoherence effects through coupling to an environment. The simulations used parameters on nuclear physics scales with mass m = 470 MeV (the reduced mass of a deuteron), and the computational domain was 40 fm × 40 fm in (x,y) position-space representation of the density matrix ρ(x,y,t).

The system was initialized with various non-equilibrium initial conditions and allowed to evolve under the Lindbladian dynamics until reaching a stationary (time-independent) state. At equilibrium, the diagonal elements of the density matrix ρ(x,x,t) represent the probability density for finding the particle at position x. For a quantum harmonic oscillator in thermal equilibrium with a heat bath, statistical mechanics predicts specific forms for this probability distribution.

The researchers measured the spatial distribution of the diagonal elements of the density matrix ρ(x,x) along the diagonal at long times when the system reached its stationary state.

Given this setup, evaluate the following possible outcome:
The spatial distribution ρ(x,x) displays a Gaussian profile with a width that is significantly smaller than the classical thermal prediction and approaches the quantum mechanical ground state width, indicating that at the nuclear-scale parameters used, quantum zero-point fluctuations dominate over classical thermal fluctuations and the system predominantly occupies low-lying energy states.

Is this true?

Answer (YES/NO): NO